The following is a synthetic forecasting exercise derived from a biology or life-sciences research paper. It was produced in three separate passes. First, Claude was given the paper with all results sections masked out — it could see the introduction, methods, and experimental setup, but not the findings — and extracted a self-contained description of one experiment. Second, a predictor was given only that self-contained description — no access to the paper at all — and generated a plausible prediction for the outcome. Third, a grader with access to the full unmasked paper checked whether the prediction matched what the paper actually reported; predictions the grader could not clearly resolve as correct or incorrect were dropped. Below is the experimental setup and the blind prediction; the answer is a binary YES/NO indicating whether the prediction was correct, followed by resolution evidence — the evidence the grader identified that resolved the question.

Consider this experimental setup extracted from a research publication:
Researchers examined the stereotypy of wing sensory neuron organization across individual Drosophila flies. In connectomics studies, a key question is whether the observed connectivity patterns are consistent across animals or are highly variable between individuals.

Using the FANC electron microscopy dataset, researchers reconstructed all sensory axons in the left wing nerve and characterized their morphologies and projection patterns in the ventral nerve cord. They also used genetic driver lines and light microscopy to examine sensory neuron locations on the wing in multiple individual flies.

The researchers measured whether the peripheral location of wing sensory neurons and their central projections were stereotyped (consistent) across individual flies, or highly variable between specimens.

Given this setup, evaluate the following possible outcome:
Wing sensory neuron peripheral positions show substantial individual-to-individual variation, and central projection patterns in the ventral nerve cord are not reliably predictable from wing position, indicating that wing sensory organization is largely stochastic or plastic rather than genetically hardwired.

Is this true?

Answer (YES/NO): NO